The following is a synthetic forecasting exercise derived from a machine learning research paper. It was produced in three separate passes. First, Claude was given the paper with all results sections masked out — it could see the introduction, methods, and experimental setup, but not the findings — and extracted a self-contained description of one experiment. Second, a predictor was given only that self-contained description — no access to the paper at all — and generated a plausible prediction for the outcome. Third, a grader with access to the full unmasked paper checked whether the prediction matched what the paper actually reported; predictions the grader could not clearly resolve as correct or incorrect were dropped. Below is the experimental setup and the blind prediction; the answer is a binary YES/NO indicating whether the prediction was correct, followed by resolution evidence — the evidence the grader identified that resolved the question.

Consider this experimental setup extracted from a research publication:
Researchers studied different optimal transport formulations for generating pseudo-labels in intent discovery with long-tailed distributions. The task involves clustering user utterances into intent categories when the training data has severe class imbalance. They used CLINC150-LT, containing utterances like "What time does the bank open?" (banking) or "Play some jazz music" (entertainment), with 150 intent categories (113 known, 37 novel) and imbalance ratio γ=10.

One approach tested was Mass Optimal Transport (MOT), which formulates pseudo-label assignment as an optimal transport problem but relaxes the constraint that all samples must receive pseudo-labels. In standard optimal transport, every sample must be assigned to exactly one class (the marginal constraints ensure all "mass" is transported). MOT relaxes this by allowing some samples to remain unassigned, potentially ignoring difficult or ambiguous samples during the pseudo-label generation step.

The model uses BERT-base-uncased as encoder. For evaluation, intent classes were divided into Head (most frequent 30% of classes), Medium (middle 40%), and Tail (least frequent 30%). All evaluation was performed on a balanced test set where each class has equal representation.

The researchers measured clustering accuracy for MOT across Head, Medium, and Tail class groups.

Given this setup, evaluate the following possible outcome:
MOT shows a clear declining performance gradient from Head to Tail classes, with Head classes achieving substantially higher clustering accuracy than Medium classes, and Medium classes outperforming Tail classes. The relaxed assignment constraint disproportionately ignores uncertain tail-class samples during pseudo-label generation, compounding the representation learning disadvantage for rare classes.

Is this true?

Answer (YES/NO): YES